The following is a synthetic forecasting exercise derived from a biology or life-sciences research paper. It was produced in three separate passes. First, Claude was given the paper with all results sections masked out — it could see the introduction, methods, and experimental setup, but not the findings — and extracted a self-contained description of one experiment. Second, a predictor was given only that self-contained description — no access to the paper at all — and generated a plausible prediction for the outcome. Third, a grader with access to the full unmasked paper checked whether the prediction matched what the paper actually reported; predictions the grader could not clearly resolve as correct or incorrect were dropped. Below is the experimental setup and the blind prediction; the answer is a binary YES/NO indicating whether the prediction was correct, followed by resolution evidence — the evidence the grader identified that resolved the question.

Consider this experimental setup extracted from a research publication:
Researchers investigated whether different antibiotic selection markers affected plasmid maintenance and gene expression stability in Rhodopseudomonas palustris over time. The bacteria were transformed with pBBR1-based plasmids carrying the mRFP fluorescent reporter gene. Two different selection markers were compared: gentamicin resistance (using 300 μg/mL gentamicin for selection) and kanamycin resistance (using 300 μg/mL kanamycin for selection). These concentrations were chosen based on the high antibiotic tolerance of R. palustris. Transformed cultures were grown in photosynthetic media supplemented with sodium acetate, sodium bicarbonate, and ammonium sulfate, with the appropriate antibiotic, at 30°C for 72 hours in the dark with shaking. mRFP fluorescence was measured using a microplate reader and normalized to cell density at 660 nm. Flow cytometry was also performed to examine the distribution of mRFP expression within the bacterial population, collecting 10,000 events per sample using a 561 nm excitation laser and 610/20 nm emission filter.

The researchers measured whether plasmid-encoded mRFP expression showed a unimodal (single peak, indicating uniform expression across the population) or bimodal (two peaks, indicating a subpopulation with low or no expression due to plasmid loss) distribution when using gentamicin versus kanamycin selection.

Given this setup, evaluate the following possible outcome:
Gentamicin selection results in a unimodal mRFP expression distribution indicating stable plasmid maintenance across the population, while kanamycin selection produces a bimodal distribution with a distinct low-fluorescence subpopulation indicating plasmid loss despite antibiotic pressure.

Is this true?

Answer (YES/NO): NO